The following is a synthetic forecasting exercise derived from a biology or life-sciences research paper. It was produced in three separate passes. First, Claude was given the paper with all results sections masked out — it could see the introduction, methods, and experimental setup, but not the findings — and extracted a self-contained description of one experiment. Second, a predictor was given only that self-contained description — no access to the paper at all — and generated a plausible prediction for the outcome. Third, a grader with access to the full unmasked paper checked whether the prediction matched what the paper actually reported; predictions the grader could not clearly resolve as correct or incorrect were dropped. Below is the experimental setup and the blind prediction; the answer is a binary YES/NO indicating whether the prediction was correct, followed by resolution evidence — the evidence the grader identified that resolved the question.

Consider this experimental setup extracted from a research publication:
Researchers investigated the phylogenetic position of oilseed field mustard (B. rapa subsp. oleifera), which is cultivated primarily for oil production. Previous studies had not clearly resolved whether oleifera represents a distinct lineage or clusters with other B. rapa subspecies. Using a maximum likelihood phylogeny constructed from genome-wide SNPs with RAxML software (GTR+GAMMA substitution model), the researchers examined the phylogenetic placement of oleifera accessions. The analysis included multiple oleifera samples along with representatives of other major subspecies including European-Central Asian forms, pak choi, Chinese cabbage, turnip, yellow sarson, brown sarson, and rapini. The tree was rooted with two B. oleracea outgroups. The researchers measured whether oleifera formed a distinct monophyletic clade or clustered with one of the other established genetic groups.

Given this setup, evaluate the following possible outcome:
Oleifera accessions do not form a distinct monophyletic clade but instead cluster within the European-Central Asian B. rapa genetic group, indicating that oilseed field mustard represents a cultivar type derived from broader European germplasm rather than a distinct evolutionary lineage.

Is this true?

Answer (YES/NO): NO